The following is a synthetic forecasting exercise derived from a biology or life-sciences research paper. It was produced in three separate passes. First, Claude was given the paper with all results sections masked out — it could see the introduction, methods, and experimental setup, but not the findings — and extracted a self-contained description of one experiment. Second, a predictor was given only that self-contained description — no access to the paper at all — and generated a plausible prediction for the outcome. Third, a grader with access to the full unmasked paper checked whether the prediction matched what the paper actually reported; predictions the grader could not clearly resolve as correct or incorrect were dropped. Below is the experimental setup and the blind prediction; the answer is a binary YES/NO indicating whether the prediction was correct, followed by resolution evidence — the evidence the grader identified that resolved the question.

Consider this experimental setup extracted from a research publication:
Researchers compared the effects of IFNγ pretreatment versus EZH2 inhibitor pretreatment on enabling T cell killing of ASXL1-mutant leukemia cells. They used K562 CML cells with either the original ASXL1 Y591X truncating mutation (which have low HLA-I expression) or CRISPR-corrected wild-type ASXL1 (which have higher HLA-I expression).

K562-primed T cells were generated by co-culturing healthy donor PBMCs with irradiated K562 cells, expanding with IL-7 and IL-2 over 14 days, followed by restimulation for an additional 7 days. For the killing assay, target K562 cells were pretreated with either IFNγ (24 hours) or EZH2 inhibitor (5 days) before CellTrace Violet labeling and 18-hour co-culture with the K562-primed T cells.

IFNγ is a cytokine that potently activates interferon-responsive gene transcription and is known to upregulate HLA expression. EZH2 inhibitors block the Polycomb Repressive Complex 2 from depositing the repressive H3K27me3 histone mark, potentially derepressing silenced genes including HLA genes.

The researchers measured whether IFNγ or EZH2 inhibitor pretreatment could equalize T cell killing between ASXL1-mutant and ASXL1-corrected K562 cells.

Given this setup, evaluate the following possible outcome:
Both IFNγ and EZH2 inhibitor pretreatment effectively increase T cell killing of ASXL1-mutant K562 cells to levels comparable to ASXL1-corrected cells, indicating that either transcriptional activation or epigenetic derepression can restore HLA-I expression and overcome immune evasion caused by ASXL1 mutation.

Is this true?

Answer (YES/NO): NO